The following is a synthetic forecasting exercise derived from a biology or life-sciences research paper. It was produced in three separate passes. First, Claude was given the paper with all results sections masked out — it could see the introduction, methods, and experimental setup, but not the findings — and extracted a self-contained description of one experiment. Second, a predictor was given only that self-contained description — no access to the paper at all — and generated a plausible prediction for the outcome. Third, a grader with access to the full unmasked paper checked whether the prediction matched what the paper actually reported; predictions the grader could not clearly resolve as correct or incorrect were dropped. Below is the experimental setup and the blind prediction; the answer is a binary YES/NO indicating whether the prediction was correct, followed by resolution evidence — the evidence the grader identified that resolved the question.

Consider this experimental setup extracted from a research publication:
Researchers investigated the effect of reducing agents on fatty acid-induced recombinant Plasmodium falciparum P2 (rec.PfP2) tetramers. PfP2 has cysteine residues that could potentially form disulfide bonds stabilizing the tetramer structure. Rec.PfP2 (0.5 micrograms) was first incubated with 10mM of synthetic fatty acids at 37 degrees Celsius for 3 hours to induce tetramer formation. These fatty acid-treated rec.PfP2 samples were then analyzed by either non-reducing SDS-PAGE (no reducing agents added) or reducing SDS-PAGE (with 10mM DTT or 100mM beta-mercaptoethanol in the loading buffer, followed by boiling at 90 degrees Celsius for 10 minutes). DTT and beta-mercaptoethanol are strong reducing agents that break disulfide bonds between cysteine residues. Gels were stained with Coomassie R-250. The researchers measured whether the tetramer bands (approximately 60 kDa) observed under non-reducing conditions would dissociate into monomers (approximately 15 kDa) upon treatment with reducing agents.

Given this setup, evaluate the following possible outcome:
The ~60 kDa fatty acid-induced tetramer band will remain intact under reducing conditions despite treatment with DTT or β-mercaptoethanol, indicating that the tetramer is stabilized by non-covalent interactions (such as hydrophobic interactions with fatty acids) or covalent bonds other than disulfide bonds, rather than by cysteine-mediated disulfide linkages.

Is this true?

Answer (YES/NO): YES